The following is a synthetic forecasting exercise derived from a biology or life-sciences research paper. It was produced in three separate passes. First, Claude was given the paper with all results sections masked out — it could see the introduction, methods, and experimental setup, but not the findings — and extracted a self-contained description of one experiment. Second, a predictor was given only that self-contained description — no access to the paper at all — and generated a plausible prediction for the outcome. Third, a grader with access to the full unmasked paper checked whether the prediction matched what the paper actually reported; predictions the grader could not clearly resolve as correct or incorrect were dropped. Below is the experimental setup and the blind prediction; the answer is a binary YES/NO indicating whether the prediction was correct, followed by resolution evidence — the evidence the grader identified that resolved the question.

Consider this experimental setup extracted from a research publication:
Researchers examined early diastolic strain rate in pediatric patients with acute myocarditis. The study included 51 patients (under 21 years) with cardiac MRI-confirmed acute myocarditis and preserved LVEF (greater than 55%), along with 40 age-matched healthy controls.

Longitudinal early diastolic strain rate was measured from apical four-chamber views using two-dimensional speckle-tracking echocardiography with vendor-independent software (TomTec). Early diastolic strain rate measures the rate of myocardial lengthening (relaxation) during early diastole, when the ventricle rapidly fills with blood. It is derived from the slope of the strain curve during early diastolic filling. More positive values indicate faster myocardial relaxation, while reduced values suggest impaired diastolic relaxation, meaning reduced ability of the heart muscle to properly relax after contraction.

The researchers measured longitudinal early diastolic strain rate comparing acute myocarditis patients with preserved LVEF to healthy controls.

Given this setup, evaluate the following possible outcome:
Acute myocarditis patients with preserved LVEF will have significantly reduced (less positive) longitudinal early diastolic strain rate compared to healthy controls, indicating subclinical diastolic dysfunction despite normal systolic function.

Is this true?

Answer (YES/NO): NO